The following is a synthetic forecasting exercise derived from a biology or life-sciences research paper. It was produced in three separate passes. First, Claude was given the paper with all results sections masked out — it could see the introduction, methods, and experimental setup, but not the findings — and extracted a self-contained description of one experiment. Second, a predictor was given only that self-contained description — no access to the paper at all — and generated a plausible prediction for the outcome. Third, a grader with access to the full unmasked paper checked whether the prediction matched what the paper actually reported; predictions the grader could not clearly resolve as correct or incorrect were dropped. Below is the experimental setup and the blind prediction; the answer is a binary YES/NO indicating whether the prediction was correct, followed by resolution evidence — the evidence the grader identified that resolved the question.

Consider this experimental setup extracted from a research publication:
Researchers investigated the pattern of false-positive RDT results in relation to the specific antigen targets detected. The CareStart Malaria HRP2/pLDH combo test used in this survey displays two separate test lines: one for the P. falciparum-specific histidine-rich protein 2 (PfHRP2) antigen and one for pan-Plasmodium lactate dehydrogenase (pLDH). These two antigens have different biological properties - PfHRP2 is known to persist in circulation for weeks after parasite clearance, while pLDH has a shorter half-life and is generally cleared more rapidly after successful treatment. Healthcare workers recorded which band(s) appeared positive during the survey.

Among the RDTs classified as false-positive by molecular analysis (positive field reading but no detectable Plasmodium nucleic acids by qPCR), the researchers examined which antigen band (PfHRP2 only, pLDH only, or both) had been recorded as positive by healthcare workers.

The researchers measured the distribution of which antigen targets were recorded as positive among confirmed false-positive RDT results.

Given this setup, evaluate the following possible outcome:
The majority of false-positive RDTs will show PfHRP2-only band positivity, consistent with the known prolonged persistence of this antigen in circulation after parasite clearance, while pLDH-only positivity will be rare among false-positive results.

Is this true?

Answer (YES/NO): YES